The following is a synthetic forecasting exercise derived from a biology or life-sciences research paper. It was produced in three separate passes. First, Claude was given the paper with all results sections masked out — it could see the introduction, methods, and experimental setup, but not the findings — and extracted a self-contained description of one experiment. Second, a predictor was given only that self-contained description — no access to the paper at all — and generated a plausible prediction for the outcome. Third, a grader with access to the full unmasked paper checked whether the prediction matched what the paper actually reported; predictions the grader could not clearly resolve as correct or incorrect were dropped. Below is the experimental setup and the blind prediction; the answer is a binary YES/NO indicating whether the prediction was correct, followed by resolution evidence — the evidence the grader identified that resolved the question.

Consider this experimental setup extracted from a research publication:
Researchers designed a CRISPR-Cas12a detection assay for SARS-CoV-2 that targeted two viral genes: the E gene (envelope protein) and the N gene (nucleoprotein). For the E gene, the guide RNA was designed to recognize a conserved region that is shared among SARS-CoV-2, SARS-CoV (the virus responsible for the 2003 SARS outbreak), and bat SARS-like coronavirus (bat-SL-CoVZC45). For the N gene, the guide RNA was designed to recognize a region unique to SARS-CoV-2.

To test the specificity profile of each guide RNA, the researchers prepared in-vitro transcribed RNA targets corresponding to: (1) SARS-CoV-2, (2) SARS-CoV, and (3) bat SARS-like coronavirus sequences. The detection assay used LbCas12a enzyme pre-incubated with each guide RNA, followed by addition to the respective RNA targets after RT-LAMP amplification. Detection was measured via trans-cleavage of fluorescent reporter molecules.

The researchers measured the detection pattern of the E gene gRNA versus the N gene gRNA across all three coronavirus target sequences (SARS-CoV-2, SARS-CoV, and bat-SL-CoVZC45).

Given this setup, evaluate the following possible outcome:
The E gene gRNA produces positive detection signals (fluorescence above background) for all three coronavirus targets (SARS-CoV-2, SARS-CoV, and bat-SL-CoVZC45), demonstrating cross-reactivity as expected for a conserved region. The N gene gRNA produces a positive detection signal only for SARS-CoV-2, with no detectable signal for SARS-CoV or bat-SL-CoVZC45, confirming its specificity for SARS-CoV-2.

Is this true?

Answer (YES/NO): YES